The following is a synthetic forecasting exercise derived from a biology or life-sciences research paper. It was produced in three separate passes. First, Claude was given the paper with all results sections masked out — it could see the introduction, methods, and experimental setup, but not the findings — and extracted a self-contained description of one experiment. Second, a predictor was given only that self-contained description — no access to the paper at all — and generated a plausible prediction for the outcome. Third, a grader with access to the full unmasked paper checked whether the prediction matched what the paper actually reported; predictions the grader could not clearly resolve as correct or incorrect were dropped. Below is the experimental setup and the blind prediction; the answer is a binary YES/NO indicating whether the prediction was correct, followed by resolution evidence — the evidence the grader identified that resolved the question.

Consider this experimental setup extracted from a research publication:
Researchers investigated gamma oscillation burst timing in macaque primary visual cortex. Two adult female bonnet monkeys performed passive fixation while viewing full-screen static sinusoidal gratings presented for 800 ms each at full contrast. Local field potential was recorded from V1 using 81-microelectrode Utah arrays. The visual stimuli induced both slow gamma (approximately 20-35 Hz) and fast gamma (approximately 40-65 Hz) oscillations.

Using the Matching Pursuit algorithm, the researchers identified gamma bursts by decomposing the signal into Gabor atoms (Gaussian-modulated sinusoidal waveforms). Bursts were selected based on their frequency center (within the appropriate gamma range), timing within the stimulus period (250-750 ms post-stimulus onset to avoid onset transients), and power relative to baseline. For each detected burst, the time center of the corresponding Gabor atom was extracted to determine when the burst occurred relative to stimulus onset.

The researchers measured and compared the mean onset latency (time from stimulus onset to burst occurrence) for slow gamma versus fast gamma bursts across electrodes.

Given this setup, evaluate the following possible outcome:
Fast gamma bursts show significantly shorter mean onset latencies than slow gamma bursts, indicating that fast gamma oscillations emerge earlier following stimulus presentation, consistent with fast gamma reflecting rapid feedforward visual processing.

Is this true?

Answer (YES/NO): YES